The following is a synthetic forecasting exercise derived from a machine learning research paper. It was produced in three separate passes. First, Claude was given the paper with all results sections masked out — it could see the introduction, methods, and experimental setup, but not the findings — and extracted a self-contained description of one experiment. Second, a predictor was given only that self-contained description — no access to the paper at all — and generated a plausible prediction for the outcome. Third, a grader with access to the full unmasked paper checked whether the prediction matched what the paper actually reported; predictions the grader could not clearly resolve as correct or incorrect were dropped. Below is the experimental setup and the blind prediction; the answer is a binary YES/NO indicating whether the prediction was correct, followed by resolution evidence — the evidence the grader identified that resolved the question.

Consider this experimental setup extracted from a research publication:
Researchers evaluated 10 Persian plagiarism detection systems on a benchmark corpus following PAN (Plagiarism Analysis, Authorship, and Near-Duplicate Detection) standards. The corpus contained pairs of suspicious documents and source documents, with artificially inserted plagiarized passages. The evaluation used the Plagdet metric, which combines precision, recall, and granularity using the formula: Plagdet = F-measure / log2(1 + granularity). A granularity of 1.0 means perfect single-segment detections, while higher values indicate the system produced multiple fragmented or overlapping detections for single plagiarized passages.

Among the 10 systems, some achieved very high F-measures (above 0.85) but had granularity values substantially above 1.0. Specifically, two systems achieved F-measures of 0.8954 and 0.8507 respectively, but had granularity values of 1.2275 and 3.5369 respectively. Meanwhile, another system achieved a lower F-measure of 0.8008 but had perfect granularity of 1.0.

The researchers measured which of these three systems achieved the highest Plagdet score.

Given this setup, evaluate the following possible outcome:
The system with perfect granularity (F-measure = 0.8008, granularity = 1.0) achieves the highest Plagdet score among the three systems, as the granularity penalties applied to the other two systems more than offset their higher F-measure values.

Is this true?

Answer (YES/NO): YES